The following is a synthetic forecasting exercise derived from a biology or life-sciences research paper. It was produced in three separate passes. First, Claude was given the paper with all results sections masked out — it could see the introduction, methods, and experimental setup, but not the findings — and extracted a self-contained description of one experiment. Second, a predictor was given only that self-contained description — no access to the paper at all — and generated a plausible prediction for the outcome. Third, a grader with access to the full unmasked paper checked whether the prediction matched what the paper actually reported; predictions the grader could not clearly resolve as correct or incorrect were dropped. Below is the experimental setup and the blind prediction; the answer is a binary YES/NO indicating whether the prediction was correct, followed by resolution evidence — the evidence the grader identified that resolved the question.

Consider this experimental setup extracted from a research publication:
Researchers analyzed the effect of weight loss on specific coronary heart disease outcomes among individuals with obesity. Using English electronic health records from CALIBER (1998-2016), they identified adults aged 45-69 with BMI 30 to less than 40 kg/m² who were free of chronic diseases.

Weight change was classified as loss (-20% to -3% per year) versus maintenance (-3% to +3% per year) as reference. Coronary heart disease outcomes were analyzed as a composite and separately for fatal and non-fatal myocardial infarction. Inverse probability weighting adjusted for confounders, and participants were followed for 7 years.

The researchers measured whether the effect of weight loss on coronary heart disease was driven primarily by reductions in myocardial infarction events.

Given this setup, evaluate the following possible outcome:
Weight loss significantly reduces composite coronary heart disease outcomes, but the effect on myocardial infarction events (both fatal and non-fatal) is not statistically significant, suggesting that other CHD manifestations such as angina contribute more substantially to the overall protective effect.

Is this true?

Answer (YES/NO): NO